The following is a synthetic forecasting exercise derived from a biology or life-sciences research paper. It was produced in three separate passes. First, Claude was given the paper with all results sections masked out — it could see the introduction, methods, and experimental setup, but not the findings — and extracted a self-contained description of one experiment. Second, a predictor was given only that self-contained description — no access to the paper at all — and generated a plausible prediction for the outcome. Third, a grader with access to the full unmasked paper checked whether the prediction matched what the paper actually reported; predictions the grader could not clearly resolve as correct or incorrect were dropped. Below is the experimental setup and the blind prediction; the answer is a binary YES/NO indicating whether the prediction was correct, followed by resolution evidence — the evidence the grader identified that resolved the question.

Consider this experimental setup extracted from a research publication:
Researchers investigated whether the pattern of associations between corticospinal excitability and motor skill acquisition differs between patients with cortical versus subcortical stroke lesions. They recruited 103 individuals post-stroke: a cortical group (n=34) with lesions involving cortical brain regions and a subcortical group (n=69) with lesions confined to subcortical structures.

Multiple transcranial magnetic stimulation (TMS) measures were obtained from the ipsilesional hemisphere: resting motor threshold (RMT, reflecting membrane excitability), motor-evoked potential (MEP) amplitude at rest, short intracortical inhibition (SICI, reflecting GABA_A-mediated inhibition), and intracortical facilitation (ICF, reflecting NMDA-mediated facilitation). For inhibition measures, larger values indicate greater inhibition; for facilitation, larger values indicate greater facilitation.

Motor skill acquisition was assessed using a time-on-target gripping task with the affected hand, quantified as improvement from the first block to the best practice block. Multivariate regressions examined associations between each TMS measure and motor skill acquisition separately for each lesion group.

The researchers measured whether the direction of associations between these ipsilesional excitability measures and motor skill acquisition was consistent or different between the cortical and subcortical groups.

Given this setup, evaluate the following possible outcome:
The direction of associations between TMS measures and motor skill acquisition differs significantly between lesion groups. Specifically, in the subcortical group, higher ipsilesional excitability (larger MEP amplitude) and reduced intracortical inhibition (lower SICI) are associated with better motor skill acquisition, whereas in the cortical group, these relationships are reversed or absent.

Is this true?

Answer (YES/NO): NO